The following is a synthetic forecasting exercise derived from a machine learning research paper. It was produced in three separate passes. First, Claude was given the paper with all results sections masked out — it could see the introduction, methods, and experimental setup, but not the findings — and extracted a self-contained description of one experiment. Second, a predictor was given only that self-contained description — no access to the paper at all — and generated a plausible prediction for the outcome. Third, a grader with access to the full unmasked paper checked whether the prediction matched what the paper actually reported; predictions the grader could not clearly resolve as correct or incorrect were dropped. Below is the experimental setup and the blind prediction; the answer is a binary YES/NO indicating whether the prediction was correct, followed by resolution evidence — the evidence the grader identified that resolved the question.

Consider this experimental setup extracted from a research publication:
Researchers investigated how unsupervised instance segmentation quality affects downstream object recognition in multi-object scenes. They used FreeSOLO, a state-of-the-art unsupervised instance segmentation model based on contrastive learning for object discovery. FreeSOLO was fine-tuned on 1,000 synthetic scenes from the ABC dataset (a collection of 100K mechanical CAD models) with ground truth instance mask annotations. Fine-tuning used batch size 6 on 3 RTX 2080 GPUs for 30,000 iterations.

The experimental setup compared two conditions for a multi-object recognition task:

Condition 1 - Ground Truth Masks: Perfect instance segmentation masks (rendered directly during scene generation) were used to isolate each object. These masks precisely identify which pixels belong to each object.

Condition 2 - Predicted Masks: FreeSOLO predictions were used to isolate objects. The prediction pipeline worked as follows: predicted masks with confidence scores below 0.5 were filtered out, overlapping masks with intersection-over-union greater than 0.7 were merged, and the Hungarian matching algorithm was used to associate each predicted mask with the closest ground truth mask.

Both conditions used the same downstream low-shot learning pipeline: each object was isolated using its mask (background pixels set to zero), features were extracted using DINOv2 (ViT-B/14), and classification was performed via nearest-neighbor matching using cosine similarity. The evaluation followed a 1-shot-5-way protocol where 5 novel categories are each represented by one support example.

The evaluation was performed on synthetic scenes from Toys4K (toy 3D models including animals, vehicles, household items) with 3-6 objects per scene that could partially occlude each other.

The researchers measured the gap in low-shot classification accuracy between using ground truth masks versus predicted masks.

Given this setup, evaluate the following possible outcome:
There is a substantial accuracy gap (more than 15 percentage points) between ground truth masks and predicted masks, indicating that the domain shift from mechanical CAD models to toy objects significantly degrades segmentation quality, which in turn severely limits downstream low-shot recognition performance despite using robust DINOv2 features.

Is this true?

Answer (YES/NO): NO